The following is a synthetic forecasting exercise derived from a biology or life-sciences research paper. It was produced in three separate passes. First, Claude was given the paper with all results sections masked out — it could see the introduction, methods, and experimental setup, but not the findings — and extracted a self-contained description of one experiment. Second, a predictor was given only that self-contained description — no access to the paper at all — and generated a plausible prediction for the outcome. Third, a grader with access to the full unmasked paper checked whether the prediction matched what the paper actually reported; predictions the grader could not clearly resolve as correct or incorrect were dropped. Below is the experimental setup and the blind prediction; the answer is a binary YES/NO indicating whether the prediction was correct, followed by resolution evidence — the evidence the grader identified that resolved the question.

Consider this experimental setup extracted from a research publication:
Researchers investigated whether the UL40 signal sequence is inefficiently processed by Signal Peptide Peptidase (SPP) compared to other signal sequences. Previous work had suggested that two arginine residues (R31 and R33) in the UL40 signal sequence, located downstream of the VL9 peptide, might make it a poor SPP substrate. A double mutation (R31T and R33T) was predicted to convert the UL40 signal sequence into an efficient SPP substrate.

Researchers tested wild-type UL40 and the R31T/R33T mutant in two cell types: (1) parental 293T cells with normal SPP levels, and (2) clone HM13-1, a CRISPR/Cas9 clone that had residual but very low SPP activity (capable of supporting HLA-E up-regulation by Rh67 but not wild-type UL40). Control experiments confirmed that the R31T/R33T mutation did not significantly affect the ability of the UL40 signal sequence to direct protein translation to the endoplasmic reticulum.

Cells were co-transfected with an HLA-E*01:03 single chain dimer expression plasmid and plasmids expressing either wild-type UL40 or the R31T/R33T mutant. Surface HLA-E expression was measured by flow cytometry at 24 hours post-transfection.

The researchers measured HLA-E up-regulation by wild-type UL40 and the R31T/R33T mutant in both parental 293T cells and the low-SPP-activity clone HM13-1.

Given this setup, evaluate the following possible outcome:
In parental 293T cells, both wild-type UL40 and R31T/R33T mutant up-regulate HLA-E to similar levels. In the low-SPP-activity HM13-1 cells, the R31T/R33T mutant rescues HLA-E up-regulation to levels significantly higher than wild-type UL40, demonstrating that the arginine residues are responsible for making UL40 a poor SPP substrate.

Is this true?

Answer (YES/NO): NO